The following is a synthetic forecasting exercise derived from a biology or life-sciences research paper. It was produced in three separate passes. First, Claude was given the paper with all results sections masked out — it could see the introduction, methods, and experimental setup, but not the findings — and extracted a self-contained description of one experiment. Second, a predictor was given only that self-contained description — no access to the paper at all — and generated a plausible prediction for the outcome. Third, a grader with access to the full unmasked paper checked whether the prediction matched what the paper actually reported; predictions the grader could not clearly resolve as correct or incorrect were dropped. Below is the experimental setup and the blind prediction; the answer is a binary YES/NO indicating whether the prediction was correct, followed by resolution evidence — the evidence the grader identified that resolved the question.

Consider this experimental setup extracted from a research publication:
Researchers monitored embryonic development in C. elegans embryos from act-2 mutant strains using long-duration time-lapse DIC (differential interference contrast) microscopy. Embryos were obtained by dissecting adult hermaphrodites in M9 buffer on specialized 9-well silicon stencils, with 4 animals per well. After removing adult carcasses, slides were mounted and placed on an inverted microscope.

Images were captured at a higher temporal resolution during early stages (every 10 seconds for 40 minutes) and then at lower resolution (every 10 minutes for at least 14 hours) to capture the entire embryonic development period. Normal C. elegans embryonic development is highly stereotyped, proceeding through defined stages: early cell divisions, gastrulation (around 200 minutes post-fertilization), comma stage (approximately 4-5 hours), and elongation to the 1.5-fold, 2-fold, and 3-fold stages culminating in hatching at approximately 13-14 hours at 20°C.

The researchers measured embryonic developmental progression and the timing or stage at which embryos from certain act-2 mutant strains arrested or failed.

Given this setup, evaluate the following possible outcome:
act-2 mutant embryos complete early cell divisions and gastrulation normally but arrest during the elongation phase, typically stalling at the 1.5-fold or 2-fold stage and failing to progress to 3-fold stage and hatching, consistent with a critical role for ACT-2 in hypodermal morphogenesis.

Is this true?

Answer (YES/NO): NO